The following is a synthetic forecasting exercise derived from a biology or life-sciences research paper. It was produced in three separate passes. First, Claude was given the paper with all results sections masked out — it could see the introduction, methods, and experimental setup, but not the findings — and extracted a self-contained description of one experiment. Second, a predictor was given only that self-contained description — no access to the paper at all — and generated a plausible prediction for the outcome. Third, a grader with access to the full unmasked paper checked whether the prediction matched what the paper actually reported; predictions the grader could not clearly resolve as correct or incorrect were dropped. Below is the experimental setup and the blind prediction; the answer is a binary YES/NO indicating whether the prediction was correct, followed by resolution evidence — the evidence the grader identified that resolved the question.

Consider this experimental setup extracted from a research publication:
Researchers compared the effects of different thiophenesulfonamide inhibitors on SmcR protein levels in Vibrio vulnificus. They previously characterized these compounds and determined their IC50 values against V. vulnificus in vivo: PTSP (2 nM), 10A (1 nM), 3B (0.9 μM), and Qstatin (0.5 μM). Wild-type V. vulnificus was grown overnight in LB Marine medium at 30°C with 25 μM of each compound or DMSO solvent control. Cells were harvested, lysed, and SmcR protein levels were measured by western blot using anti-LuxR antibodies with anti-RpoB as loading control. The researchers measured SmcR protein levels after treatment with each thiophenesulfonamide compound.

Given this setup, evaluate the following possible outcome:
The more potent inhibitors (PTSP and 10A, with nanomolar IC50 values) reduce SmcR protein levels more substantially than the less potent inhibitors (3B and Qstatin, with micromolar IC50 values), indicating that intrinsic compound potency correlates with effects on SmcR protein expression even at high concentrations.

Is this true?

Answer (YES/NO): YES